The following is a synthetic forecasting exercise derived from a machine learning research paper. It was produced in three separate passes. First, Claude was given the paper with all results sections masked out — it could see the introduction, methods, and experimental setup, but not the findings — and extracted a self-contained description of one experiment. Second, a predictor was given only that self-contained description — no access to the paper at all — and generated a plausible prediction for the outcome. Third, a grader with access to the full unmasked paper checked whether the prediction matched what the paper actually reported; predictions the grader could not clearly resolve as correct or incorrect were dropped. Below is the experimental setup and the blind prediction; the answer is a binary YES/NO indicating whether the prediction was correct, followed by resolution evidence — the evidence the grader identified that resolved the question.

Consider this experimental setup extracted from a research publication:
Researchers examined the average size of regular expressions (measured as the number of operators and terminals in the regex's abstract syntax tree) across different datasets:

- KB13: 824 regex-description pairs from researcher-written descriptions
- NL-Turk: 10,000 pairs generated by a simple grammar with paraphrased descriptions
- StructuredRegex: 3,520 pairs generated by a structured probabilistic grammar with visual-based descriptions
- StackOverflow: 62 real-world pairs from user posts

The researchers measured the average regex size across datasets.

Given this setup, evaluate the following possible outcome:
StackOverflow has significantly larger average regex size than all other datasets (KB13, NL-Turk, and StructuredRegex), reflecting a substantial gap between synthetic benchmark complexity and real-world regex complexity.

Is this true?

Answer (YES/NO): NO